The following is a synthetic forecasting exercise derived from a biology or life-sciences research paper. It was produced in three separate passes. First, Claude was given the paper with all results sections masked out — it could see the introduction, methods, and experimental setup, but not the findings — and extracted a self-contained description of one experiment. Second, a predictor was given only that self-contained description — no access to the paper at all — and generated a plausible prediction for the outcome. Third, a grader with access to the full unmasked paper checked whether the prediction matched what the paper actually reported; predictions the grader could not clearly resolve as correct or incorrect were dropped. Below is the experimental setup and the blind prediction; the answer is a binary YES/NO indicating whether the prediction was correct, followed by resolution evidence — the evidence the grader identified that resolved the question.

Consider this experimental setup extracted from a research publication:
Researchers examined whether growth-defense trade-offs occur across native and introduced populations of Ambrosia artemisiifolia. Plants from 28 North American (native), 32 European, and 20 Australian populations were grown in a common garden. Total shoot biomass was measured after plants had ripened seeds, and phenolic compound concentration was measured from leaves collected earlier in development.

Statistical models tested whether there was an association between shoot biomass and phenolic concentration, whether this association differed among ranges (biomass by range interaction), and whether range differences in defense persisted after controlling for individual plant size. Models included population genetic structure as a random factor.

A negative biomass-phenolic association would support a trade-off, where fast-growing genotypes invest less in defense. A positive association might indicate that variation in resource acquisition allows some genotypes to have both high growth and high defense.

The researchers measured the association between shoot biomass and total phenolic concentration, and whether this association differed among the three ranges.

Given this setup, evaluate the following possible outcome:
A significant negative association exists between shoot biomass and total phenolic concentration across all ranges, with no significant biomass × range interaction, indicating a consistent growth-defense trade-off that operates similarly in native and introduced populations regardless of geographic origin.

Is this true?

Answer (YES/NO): NO